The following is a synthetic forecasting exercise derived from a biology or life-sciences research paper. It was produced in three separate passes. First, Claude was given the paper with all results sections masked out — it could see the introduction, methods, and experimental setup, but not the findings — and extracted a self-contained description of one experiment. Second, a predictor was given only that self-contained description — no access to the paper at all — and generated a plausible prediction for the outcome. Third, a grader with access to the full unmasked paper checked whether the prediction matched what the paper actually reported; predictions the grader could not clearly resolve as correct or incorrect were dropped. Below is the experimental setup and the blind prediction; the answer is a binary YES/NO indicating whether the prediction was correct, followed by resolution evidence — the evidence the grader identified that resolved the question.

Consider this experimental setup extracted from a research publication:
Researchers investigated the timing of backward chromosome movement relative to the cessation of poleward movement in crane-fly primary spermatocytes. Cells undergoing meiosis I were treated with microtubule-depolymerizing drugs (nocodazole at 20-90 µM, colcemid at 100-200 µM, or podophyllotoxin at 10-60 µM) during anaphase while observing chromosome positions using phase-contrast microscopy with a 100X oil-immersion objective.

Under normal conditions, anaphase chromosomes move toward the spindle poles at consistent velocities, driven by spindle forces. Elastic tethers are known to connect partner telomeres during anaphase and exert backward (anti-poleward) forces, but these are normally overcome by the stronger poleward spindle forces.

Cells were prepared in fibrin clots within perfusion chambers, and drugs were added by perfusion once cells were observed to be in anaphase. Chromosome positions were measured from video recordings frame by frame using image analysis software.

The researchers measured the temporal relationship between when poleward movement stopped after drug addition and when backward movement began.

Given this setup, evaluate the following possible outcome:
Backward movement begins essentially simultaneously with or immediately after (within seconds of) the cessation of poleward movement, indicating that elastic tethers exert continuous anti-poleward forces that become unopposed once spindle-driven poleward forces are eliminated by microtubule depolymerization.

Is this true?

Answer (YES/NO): YES